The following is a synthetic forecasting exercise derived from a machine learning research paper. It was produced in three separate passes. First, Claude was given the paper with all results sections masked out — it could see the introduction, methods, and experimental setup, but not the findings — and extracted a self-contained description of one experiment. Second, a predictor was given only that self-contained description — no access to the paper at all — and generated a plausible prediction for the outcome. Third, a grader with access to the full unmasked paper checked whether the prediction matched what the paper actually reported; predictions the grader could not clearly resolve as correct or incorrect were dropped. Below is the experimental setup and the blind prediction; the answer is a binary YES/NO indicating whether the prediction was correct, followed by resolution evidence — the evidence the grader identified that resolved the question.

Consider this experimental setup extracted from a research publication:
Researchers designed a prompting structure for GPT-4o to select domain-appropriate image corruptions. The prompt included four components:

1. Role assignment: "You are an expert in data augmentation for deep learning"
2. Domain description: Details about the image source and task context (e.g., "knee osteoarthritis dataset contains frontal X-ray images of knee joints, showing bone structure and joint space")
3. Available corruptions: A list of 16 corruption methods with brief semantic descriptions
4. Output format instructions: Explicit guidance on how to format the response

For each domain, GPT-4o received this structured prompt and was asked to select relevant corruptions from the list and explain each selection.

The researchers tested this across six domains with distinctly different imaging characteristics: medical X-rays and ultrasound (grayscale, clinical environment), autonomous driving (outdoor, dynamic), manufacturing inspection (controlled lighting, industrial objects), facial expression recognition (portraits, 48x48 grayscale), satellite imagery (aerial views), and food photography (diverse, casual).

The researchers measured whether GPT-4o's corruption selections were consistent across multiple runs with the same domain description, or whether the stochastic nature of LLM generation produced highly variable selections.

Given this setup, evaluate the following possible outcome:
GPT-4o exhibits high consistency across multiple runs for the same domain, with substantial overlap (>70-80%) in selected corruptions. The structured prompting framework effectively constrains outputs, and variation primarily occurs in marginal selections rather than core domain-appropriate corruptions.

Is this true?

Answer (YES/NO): YES